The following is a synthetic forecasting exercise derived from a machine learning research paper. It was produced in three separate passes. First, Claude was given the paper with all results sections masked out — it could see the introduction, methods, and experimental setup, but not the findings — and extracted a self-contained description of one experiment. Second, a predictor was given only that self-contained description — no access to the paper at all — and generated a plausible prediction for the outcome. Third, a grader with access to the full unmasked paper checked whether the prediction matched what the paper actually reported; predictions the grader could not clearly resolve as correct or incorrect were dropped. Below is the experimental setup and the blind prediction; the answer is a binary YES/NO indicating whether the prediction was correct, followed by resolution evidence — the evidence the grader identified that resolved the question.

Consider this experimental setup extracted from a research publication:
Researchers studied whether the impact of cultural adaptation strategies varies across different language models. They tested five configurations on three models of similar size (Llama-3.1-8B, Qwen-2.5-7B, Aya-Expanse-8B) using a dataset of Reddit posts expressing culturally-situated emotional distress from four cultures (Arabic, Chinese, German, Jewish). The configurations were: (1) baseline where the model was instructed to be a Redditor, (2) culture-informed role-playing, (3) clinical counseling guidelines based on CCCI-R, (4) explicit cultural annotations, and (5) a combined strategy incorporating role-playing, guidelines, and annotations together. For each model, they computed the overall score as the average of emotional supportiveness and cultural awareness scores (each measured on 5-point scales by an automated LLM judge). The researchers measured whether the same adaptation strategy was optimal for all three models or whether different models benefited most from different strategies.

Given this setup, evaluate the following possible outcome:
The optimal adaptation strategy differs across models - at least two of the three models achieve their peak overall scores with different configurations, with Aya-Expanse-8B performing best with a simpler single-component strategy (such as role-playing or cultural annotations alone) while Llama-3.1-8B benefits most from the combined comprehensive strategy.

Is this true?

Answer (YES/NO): NO